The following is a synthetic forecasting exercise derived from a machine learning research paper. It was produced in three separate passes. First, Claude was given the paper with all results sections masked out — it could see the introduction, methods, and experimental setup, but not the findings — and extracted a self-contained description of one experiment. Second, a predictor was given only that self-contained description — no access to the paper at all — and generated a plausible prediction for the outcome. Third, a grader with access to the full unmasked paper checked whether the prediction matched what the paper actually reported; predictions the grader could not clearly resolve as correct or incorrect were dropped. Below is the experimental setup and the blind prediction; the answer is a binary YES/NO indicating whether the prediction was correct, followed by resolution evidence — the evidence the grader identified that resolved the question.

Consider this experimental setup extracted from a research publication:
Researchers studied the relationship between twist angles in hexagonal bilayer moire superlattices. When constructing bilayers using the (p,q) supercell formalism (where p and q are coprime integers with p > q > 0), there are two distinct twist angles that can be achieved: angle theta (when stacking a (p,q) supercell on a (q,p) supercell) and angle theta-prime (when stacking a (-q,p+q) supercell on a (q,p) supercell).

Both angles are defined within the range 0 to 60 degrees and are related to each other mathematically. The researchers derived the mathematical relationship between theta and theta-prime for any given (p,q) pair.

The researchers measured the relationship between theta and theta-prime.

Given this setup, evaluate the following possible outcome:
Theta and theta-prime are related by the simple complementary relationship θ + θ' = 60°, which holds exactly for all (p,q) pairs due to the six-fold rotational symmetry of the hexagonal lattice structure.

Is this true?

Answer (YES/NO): YES